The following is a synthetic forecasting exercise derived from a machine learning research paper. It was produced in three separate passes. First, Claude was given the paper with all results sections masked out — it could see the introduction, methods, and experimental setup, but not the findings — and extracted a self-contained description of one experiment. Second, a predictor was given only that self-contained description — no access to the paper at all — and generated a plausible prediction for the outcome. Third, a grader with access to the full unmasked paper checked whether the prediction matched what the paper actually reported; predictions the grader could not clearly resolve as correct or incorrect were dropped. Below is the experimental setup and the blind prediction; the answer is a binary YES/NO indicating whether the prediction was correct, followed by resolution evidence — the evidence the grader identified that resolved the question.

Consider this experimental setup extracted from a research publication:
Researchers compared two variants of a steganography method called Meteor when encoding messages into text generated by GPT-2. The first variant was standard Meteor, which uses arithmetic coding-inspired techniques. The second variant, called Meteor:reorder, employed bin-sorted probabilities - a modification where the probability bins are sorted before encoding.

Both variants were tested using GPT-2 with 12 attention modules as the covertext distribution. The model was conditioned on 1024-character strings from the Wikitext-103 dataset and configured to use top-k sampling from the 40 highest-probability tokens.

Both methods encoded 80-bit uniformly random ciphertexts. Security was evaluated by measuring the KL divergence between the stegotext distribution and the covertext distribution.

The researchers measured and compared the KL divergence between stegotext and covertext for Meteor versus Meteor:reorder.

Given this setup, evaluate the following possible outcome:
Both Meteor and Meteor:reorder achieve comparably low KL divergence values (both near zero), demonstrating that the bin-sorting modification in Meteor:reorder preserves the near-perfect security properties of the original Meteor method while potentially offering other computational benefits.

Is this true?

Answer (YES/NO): NO